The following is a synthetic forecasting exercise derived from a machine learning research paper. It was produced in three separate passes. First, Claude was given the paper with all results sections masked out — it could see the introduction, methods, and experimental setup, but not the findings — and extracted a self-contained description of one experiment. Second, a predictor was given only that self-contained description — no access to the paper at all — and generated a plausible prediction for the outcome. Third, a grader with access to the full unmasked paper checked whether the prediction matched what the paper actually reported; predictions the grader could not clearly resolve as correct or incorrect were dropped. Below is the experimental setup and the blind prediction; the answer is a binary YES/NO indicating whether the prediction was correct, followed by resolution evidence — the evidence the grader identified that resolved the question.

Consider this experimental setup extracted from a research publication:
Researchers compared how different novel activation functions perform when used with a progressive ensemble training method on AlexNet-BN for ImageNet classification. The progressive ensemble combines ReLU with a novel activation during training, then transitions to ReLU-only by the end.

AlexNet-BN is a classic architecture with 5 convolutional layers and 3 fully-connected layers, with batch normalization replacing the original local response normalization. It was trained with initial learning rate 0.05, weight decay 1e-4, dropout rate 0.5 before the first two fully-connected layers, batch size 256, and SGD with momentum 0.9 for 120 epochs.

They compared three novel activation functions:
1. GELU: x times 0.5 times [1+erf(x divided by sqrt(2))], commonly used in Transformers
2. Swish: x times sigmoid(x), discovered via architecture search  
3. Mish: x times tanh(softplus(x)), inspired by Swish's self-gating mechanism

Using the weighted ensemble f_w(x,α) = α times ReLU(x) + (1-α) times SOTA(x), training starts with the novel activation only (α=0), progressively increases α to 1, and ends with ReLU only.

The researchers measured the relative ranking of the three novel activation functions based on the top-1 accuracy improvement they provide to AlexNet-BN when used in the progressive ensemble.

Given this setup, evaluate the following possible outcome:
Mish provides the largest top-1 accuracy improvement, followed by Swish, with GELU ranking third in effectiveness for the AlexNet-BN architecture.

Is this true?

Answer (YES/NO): NO